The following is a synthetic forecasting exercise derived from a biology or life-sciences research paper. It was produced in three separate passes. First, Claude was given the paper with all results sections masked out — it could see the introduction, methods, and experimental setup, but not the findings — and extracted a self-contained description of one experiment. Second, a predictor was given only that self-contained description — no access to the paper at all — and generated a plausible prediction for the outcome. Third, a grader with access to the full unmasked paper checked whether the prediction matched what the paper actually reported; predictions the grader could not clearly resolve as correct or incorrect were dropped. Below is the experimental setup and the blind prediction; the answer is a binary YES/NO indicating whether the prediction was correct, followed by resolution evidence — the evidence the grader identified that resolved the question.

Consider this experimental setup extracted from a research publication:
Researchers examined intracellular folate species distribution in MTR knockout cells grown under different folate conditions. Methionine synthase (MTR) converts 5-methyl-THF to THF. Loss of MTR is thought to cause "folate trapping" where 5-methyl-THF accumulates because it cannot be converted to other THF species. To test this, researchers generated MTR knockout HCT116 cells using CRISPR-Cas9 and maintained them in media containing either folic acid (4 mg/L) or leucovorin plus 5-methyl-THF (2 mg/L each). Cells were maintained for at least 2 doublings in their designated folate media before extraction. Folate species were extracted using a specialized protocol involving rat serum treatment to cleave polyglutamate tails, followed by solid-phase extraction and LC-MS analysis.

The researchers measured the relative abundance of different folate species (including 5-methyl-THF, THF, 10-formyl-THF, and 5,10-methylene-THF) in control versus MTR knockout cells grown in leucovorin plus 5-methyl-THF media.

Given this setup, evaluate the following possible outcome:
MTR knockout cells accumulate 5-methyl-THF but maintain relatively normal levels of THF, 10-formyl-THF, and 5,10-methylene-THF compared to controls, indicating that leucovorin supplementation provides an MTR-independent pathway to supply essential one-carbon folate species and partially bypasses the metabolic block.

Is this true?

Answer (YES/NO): NO